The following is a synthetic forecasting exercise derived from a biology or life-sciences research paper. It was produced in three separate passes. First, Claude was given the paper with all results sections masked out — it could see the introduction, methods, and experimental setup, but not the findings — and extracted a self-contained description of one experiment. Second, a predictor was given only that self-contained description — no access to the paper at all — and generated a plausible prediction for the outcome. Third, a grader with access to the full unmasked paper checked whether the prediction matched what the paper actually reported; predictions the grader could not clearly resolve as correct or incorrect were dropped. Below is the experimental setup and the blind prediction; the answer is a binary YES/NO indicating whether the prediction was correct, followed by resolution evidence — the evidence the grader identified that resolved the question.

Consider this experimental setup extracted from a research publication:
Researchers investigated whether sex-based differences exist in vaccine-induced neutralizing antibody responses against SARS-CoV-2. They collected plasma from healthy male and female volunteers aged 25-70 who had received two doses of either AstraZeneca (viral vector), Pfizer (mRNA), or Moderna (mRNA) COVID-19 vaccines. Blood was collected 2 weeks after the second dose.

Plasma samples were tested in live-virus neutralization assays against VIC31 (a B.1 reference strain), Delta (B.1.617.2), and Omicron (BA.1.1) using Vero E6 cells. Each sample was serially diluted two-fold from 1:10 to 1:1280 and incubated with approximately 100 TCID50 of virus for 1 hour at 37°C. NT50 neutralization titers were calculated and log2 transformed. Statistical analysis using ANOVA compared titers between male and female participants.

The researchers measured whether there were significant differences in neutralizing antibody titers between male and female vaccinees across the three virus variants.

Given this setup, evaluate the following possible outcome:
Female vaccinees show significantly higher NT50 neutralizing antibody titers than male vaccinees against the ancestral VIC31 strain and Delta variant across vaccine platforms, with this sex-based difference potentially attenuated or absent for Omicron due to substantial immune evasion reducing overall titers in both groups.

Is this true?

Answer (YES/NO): NO